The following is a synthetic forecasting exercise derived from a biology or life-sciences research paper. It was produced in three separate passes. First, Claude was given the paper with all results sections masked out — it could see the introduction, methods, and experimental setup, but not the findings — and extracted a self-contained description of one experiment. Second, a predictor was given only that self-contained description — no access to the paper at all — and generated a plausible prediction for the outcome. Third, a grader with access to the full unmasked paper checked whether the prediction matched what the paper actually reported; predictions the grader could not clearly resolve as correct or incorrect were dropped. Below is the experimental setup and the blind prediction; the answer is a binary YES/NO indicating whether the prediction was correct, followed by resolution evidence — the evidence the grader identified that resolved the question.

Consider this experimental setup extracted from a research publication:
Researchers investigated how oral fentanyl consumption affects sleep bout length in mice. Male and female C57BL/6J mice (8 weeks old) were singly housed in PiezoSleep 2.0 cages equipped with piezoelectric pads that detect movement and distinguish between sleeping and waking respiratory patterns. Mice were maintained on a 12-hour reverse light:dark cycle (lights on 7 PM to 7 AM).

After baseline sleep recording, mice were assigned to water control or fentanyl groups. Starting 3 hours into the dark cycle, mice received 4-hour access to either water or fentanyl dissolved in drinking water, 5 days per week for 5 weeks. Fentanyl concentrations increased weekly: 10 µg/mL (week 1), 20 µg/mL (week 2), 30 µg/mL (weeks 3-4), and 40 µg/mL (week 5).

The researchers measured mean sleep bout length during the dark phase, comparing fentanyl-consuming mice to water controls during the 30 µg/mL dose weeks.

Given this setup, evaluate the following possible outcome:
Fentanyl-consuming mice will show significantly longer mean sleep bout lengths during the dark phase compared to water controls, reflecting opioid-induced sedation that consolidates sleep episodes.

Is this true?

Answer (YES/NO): NO